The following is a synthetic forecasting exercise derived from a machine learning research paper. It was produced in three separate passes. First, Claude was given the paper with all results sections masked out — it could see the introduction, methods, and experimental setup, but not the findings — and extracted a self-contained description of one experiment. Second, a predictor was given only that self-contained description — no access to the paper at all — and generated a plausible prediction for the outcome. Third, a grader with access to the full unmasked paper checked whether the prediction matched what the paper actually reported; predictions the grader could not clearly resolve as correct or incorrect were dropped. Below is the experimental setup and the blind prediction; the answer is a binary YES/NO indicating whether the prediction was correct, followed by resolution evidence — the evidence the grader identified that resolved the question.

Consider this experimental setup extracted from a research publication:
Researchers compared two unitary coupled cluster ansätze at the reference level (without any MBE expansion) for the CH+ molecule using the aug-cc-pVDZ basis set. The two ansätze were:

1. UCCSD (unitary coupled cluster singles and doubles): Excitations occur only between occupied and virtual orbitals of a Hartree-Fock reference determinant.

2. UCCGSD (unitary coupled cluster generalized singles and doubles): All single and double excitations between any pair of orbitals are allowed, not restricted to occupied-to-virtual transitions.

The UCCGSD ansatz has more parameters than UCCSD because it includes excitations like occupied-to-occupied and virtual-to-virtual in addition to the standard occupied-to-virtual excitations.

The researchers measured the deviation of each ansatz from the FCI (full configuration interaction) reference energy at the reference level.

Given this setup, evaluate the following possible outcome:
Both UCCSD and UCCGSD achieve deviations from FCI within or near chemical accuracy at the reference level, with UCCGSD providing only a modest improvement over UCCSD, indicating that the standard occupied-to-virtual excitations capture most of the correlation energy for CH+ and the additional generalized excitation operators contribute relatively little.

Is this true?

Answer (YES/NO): YES